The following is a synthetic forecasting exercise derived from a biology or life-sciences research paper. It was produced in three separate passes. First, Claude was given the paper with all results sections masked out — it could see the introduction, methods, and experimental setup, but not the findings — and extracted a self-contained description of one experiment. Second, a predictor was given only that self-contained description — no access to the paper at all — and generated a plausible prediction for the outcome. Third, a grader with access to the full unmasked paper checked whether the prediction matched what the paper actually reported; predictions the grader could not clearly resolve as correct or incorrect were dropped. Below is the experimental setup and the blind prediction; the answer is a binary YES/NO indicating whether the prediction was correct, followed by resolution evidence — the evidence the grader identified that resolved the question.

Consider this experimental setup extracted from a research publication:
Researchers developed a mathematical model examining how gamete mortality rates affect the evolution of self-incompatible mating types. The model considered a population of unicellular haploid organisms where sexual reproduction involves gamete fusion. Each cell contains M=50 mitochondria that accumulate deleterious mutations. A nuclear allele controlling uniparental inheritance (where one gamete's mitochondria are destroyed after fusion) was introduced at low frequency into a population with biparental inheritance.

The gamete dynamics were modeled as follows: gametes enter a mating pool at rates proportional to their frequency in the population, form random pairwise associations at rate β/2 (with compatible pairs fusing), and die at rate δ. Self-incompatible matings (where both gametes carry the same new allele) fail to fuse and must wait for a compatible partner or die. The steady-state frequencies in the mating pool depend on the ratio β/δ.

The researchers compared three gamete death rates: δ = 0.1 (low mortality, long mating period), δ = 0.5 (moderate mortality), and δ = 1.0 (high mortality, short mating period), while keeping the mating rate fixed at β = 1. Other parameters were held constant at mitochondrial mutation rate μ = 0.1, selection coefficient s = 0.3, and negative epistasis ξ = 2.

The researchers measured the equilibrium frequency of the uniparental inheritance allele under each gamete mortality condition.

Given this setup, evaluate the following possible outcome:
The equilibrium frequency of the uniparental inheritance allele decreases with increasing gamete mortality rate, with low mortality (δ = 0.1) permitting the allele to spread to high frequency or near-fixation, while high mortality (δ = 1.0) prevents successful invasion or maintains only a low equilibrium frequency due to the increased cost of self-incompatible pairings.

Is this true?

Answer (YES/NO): YES